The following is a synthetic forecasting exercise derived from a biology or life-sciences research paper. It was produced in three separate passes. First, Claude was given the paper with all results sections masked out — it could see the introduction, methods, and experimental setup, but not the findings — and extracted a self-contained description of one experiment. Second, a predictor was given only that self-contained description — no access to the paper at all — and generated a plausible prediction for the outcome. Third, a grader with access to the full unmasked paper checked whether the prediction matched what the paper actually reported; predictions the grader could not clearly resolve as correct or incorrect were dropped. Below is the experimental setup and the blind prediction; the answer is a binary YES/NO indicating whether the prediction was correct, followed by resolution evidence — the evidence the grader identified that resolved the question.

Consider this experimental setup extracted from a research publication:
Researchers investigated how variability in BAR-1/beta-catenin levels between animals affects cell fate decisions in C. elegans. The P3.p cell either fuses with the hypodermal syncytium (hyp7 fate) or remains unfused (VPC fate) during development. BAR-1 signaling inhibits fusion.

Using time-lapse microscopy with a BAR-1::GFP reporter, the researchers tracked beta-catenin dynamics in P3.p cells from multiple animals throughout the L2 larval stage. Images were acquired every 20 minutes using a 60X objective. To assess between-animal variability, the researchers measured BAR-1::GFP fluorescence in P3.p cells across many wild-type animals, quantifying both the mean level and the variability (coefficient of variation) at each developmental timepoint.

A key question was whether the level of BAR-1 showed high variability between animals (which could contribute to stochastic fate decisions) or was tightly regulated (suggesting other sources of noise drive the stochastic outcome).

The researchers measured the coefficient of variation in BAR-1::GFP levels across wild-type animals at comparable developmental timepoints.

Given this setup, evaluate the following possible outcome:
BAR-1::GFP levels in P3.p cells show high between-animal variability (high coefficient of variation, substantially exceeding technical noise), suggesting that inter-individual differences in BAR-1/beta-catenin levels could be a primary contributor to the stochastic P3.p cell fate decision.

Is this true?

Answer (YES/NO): NO